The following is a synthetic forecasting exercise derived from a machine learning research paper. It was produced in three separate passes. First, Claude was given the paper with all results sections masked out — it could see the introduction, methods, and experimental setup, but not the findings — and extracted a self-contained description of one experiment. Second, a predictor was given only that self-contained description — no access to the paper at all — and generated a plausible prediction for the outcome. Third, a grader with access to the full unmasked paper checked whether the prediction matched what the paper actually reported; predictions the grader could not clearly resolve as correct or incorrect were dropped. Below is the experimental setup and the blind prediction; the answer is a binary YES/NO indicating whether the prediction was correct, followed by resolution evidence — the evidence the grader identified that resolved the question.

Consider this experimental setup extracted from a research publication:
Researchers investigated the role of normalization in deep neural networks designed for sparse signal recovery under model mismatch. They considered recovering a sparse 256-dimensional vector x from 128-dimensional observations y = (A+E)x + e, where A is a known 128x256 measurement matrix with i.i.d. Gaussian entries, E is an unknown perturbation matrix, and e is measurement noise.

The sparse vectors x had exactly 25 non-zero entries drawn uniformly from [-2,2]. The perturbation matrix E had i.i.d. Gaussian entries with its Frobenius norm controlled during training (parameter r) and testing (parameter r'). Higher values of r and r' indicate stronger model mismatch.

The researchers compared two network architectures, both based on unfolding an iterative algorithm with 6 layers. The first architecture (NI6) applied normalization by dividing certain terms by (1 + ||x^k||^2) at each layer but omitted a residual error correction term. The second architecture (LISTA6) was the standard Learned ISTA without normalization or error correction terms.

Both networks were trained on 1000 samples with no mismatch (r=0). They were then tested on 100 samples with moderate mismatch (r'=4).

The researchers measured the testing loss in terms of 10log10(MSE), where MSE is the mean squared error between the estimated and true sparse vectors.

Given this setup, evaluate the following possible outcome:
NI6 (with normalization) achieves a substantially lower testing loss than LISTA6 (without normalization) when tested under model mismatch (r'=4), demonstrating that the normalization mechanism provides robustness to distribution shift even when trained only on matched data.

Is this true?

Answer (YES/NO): YES